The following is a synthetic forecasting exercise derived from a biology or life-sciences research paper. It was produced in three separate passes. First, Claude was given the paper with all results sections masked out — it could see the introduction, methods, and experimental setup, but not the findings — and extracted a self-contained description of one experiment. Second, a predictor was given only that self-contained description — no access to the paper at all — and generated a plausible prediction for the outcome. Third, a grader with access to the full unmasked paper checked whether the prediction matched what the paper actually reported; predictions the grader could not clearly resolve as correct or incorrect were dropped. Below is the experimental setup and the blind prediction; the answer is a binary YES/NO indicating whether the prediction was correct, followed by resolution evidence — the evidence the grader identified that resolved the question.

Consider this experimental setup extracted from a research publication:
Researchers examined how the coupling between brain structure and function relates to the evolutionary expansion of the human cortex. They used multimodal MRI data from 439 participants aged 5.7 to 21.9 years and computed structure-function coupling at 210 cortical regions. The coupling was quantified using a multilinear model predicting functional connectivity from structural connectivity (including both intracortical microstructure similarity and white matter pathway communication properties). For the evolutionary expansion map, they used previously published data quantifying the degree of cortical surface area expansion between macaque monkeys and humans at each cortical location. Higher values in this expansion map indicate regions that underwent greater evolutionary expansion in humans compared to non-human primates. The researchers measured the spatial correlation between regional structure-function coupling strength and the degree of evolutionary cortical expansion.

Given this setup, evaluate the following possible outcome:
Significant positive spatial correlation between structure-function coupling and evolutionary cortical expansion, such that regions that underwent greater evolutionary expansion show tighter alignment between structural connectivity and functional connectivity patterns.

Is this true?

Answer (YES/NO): NO